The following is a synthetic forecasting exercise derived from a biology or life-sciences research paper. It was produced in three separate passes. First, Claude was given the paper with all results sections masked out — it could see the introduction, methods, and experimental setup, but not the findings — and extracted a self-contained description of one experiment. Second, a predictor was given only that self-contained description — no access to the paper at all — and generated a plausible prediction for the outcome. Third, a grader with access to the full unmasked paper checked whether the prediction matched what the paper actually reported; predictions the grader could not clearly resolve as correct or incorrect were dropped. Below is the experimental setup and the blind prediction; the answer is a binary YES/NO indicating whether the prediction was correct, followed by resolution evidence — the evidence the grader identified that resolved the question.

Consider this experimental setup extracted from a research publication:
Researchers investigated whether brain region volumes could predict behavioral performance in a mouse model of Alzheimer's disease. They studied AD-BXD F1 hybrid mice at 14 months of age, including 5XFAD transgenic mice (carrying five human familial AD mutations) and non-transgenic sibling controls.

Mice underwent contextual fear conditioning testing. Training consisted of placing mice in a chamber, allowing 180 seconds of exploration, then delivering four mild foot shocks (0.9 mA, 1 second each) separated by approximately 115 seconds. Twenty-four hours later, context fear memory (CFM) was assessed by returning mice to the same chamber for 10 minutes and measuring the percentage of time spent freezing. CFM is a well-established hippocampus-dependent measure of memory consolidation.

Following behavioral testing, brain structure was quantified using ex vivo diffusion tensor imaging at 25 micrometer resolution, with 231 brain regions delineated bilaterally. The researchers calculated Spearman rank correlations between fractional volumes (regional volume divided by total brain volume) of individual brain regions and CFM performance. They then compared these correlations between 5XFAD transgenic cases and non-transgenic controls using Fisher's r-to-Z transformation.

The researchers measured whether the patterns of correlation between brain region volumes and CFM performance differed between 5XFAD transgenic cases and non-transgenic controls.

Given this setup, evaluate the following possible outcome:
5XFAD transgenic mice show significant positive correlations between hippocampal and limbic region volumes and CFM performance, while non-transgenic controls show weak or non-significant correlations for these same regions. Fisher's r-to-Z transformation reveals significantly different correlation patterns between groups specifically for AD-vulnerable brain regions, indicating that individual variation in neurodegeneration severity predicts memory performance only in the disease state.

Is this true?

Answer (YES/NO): NO